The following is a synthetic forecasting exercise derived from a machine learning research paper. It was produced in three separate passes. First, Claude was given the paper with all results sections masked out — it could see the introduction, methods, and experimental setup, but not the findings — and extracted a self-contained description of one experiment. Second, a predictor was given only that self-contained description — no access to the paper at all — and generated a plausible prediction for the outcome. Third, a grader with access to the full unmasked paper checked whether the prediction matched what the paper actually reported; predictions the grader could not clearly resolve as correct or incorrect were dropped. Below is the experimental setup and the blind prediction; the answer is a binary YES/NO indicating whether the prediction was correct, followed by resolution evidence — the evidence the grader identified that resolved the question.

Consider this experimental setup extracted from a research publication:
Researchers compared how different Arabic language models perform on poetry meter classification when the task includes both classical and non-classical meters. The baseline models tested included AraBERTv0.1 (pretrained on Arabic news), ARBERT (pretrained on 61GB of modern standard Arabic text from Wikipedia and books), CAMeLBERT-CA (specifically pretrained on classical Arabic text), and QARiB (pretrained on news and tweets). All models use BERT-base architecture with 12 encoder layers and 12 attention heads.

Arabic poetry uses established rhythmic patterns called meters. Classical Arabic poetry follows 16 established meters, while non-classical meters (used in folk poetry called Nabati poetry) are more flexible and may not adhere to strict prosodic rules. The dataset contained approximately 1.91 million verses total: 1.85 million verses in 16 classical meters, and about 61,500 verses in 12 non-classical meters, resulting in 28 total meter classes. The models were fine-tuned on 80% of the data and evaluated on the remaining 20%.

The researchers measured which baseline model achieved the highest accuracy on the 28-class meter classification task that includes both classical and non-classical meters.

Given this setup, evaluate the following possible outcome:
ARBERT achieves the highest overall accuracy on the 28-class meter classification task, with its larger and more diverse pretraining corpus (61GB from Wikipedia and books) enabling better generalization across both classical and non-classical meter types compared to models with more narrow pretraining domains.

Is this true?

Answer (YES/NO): NO